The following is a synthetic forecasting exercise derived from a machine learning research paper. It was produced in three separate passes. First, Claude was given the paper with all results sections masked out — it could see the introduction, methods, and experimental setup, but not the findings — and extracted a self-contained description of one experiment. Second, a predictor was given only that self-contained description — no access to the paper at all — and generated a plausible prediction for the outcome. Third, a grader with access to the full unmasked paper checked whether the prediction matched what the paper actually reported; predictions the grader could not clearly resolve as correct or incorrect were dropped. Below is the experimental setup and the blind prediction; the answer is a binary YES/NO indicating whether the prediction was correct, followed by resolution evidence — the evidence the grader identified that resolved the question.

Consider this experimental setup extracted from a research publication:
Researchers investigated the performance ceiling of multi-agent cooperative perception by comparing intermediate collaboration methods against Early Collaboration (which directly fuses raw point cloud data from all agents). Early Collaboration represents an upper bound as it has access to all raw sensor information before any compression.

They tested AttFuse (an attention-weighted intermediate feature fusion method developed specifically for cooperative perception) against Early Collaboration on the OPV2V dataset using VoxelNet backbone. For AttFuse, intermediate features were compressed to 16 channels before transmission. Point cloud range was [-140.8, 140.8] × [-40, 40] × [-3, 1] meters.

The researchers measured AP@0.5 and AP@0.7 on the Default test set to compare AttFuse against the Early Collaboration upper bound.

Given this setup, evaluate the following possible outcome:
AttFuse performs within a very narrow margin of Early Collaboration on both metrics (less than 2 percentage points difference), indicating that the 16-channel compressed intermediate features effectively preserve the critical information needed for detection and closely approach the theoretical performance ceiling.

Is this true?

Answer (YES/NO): NO